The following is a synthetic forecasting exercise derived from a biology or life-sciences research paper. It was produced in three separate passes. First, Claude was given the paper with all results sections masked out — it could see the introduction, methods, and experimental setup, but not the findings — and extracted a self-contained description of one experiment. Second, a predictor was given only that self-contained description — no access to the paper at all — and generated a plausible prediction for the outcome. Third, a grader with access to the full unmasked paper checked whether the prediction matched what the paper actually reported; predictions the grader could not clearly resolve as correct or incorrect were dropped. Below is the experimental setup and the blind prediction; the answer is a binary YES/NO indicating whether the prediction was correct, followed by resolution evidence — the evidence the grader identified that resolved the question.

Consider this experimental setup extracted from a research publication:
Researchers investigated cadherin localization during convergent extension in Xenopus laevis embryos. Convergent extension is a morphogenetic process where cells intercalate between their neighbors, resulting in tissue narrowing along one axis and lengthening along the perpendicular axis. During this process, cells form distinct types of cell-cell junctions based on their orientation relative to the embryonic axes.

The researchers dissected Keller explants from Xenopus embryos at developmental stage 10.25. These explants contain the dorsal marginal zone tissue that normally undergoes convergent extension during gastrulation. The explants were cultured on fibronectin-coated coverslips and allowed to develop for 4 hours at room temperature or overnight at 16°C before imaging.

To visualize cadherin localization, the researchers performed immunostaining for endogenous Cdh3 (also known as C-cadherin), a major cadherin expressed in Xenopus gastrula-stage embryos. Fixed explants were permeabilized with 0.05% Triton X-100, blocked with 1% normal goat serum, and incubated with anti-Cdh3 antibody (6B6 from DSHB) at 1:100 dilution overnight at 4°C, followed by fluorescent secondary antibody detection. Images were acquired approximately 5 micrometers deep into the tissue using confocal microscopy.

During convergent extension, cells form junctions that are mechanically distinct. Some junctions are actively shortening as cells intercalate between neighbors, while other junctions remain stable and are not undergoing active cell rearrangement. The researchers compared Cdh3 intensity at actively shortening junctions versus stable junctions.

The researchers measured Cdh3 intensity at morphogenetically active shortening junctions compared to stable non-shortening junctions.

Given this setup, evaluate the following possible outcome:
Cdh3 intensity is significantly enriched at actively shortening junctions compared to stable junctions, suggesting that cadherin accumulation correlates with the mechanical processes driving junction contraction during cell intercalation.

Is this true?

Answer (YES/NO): YES